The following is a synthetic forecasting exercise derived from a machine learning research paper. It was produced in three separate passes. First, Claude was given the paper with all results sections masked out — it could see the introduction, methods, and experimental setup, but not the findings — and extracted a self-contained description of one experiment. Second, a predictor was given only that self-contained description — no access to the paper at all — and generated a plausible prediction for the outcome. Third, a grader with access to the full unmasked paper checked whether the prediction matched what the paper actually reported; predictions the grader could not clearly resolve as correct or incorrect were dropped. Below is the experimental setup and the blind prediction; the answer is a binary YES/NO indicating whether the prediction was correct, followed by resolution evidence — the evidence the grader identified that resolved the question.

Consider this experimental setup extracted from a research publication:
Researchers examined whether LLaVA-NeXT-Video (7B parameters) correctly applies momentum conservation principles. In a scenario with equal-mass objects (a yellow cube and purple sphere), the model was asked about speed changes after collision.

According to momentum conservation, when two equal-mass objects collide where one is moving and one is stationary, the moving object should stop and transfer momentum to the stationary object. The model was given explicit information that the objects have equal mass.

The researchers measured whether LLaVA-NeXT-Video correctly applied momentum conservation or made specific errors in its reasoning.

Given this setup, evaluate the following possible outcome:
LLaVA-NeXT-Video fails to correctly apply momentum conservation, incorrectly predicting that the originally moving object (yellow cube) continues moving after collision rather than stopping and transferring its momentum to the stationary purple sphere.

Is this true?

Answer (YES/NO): YES